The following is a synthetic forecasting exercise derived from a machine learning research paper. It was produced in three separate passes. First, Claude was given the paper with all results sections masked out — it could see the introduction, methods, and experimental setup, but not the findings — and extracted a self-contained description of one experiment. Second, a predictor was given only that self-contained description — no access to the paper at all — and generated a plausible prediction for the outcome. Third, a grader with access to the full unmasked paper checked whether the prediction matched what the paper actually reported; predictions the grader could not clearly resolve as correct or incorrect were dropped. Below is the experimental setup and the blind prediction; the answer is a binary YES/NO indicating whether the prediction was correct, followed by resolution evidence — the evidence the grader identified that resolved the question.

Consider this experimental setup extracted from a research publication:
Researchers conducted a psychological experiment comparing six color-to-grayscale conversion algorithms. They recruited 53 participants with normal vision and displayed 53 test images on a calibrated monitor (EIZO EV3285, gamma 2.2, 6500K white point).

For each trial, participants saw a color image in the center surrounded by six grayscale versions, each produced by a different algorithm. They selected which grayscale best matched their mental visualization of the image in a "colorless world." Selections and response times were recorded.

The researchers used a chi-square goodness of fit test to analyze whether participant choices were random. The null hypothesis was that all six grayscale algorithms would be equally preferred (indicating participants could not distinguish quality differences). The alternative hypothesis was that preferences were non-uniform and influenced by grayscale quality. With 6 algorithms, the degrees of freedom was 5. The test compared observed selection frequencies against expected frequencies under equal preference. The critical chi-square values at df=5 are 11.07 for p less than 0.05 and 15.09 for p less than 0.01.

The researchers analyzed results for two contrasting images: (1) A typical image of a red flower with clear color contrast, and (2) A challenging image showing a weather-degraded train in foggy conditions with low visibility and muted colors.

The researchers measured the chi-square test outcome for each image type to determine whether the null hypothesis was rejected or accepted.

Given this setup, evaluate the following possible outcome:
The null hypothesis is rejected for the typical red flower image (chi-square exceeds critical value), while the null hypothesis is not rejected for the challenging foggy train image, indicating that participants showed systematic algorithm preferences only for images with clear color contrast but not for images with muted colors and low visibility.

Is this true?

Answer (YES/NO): YES